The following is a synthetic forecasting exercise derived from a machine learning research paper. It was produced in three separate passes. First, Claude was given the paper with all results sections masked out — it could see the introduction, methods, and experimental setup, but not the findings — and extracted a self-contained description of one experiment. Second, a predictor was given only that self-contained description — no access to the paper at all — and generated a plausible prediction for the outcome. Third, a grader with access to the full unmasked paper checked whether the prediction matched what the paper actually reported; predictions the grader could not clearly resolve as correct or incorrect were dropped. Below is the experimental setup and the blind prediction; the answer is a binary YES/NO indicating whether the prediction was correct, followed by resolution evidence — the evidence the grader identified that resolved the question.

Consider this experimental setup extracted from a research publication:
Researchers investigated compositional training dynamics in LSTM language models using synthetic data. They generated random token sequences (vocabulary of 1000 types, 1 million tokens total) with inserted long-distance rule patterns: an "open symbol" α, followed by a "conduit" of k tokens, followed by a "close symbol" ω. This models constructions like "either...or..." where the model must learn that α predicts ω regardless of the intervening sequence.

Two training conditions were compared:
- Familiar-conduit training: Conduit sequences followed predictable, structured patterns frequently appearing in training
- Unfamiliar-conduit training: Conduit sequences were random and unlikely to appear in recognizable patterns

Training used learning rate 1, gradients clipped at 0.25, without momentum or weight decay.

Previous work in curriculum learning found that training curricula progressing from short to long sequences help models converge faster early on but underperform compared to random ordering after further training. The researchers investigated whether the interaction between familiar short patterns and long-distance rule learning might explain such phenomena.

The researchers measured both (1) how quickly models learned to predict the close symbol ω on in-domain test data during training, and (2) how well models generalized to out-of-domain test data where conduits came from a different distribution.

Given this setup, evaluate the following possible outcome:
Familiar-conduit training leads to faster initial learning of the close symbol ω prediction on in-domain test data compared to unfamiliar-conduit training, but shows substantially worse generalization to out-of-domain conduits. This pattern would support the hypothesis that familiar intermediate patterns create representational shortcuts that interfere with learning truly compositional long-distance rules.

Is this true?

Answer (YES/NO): YES